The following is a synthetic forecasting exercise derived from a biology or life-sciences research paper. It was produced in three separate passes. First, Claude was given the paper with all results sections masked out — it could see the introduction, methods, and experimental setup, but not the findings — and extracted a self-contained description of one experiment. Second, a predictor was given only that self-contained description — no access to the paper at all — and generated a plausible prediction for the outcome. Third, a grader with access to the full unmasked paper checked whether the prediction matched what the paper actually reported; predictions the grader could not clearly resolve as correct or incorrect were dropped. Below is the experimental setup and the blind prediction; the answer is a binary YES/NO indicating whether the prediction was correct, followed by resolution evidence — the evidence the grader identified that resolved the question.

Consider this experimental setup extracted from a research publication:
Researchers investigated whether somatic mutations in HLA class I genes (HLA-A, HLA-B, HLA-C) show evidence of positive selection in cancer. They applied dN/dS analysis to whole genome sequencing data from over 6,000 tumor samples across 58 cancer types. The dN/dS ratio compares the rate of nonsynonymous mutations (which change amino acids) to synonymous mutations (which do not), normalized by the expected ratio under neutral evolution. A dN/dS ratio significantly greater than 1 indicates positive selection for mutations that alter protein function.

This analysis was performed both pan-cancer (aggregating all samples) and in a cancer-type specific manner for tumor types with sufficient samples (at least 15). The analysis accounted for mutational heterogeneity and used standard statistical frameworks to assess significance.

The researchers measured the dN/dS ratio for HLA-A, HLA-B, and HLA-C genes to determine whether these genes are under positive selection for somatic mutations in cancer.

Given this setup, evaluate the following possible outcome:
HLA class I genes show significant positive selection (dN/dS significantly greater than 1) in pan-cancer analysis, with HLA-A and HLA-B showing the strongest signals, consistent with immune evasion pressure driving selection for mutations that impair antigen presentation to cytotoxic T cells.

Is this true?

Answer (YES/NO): YES